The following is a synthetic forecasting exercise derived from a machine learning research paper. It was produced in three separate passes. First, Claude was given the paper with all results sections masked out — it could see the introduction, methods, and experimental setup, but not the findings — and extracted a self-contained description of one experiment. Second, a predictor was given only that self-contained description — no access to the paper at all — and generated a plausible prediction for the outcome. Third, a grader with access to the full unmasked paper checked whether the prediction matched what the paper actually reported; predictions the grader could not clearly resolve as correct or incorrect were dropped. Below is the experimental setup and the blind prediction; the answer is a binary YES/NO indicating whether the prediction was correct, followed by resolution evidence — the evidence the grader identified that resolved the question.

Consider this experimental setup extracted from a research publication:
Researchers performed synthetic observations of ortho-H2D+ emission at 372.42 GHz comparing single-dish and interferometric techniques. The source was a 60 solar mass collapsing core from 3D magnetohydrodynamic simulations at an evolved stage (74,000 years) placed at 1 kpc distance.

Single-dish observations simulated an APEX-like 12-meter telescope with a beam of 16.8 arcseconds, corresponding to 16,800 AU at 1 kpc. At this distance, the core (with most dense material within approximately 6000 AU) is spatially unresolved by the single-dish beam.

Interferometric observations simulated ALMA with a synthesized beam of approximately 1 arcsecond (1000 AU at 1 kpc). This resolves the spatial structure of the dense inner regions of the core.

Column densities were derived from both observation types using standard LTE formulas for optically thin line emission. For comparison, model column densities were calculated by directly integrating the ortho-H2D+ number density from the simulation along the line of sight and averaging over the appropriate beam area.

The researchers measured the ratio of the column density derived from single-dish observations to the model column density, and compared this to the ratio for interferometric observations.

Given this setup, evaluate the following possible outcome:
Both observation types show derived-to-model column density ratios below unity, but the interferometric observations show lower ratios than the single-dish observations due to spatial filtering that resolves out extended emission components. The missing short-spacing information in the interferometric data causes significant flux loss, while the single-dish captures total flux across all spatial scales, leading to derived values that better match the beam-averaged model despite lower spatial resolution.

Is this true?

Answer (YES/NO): YES